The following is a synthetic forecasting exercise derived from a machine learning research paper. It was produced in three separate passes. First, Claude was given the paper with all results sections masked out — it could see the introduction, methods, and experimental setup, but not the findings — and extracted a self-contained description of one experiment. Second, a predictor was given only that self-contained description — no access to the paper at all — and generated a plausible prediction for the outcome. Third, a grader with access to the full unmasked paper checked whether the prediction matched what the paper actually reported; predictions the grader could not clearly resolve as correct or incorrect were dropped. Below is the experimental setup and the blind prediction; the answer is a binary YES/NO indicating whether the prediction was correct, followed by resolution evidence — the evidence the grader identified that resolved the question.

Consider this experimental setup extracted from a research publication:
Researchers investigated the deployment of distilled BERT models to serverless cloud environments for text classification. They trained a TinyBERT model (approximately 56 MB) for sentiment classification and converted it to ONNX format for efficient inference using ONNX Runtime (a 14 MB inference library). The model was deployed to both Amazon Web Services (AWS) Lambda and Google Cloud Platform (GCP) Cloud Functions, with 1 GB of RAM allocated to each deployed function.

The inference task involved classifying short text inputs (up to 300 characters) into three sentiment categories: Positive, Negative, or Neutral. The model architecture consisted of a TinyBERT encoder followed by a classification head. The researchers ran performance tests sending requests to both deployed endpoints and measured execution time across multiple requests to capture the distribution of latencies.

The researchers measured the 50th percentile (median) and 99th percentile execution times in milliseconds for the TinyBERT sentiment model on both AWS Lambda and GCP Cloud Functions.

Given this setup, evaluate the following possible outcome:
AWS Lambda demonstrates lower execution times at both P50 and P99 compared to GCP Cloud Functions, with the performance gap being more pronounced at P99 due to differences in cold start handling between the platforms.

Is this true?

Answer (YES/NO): YES